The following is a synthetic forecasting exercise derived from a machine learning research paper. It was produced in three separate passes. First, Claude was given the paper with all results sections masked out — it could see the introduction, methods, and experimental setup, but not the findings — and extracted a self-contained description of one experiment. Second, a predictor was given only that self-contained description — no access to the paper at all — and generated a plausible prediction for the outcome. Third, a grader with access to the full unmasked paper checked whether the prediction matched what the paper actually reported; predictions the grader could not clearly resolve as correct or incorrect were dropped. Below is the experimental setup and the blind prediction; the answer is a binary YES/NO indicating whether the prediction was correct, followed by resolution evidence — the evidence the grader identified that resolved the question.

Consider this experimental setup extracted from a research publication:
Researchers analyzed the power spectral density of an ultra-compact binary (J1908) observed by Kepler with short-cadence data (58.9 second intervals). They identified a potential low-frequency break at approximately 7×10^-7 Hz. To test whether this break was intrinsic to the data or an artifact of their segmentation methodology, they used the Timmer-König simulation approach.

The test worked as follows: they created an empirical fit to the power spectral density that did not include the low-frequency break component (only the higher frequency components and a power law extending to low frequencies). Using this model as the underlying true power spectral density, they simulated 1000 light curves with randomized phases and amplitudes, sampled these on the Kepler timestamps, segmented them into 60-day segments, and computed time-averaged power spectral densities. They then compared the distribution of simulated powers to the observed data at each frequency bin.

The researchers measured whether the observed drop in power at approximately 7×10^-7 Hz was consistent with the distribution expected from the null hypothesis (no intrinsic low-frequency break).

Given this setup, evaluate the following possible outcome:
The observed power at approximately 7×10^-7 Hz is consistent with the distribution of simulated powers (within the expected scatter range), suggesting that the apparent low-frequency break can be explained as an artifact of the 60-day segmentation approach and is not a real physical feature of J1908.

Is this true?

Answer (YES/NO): NO